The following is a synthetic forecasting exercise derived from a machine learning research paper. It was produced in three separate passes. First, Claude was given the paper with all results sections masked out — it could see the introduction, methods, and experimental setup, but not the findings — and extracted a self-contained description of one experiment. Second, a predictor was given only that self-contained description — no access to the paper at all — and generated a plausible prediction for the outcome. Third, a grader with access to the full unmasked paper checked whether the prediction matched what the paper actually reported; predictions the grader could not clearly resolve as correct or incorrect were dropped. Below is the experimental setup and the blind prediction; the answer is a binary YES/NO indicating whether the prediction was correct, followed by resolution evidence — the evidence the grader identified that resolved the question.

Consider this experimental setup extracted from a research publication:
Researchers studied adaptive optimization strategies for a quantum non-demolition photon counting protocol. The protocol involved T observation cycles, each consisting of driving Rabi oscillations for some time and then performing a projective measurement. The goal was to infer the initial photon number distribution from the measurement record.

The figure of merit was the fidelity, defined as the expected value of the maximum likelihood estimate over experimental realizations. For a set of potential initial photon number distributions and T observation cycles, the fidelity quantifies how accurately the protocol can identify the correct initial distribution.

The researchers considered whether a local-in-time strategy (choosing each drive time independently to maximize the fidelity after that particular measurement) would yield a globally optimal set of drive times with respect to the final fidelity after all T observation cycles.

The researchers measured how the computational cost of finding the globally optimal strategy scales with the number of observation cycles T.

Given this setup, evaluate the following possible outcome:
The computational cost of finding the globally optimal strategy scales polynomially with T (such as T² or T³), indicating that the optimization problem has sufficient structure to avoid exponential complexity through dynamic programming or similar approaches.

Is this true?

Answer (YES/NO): NO